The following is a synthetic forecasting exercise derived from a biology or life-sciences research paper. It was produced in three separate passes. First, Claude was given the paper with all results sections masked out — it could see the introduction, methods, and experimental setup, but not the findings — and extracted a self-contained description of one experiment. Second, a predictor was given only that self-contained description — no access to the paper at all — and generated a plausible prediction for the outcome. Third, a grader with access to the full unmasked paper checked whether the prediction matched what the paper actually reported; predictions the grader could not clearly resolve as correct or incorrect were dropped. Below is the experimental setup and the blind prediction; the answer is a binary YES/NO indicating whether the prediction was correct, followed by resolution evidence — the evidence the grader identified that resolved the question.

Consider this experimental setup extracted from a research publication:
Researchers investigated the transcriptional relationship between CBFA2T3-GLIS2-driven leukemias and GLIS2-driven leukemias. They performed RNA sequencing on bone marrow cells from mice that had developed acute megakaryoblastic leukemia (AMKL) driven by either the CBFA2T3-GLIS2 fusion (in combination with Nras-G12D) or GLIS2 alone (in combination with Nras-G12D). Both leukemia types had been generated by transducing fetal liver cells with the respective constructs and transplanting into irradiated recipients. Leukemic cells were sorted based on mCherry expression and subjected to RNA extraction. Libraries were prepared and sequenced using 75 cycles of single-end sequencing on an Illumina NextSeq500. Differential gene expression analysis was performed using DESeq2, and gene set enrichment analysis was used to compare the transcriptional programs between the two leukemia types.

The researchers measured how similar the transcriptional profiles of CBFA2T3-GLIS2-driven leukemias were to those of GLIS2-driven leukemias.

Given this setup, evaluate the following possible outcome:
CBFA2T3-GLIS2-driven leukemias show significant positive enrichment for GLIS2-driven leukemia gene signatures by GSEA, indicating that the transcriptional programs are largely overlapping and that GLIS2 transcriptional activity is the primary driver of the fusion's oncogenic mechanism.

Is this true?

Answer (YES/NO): YES